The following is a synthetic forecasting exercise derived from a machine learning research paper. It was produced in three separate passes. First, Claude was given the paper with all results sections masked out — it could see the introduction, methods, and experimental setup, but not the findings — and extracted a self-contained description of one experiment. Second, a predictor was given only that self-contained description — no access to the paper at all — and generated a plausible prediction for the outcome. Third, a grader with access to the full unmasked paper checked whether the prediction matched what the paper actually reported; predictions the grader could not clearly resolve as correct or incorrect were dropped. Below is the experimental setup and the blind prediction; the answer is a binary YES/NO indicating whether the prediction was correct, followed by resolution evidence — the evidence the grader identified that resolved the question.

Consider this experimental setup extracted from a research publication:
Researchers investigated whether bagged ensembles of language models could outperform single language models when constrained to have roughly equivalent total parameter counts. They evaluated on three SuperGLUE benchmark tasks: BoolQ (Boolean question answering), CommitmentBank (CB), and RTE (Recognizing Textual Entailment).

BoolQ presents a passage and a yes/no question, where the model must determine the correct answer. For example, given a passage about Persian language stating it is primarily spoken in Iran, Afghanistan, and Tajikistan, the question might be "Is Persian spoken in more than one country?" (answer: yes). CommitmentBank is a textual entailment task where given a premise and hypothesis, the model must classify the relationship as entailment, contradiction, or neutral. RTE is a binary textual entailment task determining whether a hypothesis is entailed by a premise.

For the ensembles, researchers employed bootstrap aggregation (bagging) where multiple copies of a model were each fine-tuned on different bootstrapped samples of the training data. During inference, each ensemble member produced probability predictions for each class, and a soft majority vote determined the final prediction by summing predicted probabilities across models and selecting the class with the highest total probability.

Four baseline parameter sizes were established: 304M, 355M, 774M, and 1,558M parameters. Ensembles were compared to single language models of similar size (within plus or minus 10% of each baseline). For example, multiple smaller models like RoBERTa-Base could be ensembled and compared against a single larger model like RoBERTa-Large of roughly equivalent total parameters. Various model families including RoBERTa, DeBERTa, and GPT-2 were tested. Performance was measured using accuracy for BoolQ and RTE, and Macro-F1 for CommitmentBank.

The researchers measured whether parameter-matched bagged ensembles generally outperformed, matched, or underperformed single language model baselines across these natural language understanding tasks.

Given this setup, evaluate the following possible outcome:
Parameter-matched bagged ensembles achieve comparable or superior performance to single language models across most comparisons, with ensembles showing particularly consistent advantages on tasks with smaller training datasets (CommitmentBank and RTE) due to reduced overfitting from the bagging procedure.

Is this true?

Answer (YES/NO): NO